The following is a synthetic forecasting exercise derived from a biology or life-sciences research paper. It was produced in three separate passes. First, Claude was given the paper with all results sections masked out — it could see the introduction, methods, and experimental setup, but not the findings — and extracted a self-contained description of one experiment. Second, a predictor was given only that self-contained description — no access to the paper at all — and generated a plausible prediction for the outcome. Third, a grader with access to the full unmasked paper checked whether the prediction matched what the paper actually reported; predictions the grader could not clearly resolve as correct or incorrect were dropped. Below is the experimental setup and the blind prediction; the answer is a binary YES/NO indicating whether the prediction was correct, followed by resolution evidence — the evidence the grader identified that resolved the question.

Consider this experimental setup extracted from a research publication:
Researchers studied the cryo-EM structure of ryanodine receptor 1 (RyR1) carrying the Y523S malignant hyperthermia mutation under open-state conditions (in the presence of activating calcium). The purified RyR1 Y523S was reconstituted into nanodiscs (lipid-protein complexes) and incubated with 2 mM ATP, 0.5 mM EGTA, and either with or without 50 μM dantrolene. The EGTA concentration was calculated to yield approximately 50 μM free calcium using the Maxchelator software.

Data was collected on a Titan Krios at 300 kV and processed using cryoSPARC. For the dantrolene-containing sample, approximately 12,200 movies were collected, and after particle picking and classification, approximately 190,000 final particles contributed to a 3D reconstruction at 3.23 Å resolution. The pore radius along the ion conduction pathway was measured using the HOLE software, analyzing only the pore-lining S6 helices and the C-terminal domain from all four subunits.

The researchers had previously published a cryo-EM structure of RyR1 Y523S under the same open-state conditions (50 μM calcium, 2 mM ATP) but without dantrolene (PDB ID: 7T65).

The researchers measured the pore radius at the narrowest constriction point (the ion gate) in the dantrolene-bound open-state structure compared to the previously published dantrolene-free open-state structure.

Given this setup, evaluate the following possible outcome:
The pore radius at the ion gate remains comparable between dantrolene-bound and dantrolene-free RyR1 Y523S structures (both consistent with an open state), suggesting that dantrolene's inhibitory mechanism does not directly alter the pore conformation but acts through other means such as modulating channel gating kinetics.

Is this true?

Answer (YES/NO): NO